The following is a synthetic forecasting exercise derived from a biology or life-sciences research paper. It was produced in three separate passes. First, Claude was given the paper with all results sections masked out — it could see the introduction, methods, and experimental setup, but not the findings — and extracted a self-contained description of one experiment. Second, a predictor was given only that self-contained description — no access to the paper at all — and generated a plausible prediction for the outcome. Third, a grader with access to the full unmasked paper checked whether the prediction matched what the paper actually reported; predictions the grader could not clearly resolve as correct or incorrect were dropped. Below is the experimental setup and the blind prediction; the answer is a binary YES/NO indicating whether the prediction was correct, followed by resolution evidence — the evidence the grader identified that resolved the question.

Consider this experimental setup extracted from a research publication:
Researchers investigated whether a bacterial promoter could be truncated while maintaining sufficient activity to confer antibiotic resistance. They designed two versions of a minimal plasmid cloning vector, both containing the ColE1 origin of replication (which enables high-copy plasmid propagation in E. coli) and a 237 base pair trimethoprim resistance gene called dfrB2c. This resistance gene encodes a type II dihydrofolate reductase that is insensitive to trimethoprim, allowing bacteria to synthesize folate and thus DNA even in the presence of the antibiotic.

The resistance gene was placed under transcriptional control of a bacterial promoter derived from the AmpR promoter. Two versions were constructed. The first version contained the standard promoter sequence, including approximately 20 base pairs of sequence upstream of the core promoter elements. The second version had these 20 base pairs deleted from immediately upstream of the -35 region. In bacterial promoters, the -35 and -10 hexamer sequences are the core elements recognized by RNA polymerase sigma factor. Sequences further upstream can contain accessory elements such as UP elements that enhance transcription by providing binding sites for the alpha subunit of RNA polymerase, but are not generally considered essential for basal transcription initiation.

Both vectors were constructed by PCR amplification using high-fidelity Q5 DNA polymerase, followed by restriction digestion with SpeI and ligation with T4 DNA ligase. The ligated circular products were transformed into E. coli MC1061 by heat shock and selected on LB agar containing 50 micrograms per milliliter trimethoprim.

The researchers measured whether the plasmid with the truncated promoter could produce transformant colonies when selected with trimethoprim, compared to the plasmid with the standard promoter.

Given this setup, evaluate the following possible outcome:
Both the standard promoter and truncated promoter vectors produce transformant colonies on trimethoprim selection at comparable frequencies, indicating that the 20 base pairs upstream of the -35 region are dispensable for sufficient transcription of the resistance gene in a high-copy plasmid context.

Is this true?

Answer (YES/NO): YES